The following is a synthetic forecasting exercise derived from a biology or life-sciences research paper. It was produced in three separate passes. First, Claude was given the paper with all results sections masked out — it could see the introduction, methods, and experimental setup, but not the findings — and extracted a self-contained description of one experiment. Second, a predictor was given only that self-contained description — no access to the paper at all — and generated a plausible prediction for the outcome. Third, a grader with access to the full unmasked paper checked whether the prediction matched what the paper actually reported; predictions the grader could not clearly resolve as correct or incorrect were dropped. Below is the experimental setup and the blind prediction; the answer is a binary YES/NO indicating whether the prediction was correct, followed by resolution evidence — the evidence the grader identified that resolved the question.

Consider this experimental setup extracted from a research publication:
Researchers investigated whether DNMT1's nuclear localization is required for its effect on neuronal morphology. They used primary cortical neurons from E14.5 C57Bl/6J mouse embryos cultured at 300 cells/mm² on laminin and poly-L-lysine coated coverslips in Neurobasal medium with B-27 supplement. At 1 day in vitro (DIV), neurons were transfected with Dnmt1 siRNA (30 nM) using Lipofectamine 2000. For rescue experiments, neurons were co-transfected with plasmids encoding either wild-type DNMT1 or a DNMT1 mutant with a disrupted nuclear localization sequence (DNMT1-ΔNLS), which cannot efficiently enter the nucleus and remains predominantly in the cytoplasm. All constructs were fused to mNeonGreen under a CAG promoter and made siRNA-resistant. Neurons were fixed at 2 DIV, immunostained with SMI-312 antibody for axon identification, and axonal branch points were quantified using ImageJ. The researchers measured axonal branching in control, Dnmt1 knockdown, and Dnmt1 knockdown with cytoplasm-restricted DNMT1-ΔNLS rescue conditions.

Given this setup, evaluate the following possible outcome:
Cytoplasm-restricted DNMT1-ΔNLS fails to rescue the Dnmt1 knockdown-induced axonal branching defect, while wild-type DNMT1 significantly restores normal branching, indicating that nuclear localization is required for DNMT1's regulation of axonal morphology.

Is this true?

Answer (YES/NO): NO